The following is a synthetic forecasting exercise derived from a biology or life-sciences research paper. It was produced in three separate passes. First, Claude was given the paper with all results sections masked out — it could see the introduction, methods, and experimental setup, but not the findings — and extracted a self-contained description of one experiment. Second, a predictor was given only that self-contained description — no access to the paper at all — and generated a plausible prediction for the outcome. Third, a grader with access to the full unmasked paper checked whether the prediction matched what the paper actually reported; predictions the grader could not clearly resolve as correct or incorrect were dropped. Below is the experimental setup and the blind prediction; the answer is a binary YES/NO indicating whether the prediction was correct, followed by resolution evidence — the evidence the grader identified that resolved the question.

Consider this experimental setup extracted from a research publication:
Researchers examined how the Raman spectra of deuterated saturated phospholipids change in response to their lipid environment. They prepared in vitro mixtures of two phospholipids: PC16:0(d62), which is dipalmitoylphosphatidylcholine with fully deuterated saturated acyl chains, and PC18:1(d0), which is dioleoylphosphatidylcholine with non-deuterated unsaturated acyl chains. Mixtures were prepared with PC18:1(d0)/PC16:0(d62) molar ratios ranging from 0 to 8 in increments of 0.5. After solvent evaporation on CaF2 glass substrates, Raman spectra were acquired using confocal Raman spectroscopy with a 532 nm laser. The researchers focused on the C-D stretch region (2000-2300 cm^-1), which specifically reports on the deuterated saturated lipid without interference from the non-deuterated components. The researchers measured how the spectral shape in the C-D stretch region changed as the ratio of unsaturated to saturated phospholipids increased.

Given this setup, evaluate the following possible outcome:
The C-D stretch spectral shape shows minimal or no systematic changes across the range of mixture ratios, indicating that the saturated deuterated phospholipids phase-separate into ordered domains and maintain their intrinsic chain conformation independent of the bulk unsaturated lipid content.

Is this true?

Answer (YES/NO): NO